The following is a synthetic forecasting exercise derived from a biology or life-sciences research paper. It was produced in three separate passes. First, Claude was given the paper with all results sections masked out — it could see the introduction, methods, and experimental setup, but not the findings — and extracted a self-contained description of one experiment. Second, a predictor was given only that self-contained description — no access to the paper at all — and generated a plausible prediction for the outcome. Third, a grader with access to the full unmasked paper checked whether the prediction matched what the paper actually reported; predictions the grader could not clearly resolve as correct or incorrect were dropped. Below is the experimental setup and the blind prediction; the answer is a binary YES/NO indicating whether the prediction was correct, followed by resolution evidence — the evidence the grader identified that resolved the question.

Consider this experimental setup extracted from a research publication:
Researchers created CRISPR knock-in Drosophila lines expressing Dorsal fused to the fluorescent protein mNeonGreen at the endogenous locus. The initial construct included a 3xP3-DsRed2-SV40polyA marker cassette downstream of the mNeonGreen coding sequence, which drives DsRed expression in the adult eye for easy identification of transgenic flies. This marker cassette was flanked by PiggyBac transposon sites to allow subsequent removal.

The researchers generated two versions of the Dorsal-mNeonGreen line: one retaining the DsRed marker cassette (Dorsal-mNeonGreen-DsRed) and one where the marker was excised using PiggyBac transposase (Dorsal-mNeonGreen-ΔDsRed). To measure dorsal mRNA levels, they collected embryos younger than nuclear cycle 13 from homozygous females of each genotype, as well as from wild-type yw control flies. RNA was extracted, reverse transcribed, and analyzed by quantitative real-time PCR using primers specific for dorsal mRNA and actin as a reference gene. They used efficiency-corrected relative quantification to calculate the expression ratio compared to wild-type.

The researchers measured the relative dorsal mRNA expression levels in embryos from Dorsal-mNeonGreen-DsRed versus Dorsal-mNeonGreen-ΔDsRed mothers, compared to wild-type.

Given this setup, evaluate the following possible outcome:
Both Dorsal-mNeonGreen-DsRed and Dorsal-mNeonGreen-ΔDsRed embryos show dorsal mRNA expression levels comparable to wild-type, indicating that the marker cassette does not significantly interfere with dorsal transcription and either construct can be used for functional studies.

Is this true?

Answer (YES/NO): NO